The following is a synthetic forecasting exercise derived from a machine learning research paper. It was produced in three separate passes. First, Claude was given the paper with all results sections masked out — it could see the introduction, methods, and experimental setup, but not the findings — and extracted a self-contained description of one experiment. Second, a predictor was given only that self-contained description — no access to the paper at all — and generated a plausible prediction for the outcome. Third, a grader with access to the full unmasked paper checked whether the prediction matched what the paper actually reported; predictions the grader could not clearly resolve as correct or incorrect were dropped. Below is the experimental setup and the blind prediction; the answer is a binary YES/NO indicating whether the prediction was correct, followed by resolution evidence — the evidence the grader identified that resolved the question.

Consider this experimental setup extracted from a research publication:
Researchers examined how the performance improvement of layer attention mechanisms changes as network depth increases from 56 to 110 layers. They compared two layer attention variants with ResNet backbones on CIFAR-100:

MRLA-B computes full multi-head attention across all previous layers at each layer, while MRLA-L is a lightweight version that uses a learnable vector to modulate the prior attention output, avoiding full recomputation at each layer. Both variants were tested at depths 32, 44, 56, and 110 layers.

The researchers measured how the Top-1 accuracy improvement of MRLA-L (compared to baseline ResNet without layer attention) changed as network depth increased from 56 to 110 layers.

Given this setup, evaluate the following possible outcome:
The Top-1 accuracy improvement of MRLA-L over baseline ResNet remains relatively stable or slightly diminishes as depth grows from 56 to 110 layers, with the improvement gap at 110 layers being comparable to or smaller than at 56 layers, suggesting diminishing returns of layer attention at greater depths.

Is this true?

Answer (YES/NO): NO